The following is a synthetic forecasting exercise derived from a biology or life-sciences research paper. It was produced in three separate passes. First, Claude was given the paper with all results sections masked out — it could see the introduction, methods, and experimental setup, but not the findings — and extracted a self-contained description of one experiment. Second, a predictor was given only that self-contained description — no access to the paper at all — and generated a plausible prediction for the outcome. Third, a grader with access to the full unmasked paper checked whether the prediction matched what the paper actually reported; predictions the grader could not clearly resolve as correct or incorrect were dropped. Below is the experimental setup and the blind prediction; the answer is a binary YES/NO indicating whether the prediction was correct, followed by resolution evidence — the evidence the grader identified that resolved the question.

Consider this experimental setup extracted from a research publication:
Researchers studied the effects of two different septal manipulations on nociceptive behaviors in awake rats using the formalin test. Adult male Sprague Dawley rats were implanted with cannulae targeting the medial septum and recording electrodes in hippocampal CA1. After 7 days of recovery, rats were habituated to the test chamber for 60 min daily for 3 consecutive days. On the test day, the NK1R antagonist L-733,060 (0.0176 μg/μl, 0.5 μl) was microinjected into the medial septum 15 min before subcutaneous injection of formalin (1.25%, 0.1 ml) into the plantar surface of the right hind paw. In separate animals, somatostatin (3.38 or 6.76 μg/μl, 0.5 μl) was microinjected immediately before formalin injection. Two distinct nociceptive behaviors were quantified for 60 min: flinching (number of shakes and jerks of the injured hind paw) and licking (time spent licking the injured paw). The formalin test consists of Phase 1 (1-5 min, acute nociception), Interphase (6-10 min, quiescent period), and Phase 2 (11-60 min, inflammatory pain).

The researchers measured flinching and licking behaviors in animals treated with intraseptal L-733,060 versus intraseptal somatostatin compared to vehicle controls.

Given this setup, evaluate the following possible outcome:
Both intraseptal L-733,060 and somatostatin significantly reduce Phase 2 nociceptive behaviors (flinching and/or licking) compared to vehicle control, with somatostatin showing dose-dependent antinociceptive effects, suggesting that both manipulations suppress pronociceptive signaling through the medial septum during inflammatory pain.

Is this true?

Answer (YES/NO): NO